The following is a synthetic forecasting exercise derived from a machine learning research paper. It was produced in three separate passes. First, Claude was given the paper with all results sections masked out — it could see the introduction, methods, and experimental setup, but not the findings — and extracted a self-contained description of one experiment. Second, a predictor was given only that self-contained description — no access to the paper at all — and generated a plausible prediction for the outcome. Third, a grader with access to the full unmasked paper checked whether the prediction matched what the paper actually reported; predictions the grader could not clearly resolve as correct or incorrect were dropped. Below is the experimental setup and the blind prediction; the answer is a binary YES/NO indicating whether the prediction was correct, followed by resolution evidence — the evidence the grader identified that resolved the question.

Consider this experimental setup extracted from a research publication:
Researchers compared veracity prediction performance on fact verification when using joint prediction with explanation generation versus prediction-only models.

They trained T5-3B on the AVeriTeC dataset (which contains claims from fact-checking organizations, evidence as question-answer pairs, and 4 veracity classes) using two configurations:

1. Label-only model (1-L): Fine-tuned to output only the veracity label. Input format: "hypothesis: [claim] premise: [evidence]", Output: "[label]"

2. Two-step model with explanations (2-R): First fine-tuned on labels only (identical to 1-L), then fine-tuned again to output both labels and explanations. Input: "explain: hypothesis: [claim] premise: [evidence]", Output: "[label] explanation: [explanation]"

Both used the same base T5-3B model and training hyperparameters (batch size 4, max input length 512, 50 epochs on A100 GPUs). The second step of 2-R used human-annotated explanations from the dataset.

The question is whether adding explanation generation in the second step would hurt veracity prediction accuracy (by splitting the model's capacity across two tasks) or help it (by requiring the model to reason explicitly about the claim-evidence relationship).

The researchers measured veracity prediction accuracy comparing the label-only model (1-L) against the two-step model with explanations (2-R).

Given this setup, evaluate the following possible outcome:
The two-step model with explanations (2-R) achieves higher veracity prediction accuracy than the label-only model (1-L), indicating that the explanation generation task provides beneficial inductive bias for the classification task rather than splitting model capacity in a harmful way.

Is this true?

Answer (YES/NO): YES